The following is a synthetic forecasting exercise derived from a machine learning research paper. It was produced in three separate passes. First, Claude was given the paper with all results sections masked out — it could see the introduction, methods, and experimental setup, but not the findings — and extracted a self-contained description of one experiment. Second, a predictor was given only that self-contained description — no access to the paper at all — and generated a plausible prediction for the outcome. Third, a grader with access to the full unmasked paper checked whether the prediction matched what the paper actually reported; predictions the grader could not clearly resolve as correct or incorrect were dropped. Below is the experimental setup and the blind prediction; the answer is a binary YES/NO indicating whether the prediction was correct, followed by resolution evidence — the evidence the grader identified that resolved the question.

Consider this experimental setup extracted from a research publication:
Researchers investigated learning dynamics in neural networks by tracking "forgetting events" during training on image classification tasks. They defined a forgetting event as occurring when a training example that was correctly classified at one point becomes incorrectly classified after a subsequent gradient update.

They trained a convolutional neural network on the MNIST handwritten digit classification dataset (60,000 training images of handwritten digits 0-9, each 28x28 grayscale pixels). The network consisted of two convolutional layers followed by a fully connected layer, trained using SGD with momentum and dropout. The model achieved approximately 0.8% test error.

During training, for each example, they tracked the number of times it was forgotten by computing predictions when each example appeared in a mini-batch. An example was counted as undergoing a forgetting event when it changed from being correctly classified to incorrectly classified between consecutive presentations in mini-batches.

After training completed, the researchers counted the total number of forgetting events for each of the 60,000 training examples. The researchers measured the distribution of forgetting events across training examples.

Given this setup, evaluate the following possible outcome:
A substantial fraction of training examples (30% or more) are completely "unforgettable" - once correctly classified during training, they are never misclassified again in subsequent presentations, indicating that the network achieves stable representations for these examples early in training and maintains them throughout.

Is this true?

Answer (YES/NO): YES